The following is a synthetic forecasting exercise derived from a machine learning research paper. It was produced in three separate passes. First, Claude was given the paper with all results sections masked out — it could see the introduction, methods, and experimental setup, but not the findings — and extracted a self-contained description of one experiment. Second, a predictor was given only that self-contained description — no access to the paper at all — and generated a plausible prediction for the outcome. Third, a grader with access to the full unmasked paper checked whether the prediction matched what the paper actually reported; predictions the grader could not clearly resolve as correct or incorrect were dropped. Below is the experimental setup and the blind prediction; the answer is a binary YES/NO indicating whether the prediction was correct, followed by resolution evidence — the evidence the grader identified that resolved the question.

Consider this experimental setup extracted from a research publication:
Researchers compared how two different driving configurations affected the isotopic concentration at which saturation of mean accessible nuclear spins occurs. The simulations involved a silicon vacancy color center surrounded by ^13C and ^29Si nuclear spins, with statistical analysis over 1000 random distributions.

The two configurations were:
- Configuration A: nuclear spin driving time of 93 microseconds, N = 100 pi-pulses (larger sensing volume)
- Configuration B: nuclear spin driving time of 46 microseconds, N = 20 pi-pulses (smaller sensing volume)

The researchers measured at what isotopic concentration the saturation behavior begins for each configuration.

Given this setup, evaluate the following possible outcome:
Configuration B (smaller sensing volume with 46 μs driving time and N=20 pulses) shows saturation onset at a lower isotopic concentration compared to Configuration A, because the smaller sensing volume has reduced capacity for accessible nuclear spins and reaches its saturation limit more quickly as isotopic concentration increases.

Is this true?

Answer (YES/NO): NO